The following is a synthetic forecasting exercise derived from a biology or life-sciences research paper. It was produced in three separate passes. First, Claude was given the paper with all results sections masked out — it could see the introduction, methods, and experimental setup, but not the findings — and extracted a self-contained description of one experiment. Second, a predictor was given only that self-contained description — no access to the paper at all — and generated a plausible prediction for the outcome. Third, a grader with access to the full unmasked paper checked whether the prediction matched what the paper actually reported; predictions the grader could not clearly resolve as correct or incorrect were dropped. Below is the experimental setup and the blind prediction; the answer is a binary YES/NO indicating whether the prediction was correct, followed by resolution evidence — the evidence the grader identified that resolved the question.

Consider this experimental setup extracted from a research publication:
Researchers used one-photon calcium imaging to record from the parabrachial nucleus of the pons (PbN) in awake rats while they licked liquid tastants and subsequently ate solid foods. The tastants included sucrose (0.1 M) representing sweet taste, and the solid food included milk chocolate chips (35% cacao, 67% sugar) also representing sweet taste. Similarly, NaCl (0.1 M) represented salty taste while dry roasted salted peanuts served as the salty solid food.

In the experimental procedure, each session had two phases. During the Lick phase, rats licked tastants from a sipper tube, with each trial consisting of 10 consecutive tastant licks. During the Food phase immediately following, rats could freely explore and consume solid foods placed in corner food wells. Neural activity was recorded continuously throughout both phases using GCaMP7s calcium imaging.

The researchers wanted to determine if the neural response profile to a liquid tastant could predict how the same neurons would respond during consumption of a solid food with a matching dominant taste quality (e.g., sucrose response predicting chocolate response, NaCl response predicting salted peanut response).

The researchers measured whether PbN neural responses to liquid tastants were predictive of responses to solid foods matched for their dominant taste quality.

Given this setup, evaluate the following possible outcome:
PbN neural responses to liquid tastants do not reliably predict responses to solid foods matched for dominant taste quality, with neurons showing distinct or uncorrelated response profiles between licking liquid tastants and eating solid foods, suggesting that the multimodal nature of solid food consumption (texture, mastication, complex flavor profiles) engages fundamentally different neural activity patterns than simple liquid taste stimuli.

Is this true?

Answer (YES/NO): YES